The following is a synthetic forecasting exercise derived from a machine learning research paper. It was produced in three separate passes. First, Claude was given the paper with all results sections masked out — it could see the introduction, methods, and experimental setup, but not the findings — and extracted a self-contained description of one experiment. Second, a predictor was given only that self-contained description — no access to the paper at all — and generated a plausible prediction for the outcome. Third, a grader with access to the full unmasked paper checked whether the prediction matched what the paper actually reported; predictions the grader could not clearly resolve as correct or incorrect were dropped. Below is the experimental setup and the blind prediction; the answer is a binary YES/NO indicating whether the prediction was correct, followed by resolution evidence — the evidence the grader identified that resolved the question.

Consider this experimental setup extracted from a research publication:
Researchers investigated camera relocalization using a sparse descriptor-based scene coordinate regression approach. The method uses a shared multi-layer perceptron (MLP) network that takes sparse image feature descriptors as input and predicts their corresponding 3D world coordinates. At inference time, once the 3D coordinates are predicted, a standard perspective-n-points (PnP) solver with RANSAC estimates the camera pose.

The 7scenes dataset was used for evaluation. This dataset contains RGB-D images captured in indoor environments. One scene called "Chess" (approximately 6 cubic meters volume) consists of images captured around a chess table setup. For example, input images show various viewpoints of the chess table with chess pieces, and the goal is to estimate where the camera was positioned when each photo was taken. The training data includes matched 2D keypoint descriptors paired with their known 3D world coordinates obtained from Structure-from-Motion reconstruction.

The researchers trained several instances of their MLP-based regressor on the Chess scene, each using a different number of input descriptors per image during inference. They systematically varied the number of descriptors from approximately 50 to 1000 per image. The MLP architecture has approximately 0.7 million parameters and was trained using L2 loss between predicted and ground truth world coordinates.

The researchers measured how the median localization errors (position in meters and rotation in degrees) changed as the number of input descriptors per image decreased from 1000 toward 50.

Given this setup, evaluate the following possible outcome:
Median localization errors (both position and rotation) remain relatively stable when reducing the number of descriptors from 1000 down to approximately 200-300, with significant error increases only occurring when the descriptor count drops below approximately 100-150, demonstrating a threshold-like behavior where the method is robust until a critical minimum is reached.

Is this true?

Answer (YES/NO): NO